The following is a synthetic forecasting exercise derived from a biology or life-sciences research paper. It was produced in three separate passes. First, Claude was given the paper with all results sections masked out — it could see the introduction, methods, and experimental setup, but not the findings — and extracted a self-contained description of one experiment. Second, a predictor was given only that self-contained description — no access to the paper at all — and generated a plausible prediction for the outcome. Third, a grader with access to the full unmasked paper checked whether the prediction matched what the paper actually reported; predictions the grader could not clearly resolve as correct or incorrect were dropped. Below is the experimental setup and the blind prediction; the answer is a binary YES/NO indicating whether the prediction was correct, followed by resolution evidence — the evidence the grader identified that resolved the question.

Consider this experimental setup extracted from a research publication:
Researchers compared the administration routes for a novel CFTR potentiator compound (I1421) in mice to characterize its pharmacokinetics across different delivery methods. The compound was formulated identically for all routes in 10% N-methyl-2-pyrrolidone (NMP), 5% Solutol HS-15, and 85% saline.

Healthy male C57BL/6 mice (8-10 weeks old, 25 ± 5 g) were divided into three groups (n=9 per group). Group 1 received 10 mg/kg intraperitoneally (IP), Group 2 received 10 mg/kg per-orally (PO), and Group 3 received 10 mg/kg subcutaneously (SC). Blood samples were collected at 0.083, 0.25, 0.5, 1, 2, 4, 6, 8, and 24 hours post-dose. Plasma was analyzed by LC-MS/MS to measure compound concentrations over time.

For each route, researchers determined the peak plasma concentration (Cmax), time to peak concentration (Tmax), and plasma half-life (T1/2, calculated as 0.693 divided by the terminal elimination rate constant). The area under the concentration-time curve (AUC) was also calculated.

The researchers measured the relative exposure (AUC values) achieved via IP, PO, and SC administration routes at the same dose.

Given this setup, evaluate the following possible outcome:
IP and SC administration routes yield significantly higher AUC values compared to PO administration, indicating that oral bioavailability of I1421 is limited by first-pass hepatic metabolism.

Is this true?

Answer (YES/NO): NO